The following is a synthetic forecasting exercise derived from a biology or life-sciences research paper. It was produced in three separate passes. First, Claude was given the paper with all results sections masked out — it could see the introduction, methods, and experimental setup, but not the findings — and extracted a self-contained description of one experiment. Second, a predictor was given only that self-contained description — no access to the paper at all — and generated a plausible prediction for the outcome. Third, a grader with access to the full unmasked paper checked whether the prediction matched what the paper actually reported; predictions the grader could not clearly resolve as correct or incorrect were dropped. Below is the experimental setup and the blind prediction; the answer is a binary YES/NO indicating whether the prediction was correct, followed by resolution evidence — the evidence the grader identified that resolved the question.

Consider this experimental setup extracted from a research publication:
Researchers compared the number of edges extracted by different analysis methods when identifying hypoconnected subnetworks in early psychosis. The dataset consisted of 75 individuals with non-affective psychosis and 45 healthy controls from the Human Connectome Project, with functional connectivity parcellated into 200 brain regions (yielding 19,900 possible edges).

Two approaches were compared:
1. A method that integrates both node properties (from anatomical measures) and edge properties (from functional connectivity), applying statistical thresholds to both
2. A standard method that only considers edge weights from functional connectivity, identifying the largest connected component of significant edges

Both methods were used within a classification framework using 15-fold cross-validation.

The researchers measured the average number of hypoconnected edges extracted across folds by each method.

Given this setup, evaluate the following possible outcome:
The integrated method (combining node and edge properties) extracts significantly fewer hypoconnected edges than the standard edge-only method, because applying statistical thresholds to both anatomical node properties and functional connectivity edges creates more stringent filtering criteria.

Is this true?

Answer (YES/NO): YES